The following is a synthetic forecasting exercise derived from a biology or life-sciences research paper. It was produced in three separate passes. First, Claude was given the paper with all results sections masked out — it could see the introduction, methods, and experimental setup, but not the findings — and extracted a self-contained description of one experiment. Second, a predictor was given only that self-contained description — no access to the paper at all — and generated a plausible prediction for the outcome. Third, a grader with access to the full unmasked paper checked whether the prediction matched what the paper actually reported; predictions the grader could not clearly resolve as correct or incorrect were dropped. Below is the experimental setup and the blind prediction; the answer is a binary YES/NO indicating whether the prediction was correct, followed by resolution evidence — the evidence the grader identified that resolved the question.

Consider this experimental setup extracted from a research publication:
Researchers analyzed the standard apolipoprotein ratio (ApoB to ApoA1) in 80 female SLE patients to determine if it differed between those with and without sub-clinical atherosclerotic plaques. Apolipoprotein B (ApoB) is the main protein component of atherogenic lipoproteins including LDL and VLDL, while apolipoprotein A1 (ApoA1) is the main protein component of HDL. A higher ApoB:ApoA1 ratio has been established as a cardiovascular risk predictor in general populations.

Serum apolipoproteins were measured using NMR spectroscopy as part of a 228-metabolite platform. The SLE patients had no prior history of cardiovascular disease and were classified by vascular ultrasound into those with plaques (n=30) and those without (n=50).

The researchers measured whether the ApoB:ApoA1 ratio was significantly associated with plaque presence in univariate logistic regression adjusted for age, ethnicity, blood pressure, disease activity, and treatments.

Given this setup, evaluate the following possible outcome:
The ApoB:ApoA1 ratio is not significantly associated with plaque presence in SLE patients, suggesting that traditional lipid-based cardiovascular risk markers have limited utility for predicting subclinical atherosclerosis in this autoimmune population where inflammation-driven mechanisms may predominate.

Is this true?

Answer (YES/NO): YES